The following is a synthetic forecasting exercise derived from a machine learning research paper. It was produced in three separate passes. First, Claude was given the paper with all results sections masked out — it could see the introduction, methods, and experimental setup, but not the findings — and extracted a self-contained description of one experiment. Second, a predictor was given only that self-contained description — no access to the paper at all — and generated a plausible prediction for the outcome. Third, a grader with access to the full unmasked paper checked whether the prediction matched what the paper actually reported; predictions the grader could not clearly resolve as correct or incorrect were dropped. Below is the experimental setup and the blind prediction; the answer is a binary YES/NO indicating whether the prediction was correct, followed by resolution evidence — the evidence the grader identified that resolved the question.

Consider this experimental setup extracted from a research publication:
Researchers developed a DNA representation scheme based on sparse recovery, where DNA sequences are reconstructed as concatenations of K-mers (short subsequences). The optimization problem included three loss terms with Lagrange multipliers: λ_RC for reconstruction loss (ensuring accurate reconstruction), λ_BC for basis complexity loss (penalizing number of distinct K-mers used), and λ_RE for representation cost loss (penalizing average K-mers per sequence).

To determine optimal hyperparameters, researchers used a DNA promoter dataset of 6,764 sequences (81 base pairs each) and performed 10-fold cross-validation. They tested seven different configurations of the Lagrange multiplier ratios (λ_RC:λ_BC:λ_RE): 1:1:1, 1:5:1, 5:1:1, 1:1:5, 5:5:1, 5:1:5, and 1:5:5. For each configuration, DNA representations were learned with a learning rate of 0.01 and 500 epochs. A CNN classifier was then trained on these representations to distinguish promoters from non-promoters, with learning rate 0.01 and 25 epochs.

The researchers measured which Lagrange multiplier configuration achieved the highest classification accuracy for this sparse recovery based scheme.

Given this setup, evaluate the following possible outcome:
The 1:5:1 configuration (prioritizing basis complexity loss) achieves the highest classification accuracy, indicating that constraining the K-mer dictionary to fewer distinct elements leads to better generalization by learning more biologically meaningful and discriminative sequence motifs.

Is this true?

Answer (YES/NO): NO